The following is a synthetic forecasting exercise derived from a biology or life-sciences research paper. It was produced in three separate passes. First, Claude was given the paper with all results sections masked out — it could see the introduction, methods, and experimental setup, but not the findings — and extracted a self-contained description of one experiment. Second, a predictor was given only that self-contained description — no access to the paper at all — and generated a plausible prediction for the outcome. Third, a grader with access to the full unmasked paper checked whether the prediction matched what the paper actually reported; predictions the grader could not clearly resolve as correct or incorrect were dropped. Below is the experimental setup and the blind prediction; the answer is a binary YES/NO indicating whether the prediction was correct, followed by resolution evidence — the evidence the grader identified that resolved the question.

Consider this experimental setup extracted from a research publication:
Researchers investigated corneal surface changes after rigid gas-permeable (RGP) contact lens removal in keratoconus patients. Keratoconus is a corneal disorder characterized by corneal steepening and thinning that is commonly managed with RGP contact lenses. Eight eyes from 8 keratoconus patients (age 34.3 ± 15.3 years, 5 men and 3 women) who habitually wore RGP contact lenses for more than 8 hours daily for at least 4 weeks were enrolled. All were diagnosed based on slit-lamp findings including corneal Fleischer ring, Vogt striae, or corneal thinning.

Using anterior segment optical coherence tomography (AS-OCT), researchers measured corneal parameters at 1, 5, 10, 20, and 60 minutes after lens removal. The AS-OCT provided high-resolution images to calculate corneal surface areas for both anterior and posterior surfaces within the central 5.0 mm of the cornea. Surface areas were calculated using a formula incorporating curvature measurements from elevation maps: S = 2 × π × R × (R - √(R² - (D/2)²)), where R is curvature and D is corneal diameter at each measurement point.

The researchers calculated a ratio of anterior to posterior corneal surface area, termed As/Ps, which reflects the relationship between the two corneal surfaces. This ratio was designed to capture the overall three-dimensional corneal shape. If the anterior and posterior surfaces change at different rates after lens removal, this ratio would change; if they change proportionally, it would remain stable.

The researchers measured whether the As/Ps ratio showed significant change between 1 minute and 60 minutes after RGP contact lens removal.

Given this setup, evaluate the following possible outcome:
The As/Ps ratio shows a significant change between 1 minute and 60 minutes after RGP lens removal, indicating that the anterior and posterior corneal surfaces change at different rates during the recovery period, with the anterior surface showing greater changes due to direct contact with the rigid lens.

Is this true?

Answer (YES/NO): NO